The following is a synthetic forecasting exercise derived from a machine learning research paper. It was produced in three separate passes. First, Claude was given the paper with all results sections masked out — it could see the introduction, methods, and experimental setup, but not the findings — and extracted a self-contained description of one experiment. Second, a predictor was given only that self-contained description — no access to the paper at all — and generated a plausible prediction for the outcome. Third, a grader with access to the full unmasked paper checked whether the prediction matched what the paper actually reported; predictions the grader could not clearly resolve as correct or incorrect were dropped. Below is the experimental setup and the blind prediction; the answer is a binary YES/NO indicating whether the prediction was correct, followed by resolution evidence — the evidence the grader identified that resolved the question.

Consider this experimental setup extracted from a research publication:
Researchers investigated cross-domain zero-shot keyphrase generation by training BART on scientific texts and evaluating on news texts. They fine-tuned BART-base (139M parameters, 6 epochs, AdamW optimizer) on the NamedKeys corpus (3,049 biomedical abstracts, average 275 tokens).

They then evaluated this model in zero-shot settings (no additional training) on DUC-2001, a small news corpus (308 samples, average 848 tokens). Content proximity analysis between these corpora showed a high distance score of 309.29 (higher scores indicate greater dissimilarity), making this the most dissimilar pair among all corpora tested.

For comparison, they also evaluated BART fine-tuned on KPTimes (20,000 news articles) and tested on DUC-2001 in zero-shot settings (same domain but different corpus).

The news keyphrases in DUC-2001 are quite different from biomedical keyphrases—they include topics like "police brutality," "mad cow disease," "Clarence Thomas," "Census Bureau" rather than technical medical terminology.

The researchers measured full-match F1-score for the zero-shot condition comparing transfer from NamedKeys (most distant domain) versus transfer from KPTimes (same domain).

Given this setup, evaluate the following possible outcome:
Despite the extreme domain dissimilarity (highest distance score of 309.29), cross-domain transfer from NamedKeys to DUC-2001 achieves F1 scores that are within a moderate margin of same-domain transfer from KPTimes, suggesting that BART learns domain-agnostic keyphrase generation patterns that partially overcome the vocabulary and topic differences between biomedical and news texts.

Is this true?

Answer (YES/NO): YES